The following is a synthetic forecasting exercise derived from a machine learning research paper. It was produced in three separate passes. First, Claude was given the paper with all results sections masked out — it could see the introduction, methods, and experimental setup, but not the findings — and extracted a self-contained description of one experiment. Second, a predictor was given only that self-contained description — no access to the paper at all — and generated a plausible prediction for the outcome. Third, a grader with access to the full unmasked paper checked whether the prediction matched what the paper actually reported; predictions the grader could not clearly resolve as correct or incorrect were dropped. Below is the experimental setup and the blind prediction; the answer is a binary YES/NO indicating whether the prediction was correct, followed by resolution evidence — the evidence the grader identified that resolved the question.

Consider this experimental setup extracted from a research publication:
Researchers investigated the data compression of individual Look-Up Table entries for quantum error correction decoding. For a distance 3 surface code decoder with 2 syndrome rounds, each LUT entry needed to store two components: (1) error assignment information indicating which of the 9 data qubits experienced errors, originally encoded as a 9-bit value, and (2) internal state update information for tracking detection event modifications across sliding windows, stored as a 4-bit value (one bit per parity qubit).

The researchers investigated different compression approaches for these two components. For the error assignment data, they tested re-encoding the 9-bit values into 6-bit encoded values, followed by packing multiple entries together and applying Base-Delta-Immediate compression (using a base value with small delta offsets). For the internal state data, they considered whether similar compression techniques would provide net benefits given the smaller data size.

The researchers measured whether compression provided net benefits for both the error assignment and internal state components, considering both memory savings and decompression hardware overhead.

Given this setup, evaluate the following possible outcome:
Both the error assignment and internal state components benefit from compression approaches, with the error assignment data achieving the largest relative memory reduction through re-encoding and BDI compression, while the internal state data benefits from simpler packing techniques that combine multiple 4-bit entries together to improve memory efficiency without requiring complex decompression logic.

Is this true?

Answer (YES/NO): NO